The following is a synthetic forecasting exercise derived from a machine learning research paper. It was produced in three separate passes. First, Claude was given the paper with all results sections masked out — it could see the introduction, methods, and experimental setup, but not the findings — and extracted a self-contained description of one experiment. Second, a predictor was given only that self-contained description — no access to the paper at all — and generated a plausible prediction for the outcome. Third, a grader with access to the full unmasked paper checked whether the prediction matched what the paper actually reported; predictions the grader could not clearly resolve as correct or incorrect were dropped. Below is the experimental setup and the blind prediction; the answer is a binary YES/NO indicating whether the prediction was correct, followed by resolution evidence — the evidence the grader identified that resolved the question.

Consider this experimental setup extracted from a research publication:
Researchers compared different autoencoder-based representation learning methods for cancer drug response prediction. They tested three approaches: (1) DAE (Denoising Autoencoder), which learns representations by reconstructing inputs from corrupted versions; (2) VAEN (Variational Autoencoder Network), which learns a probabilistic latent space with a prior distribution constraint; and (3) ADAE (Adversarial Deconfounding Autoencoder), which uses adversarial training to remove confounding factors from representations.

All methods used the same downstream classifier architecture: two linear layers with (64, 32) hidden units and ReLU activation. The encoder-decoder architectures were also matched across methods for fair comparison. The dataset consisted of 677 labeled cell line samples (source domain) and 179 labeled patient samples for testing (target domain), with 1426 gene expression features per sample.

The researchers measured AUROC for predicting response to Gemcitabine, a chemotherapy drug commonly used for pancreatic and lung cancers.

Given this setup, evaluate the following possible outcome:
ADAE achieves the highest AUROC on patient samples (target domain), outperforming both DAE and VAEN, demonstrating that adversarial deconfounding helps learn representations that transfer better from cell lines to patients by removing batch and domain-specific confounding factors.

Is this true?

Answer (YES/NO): NO